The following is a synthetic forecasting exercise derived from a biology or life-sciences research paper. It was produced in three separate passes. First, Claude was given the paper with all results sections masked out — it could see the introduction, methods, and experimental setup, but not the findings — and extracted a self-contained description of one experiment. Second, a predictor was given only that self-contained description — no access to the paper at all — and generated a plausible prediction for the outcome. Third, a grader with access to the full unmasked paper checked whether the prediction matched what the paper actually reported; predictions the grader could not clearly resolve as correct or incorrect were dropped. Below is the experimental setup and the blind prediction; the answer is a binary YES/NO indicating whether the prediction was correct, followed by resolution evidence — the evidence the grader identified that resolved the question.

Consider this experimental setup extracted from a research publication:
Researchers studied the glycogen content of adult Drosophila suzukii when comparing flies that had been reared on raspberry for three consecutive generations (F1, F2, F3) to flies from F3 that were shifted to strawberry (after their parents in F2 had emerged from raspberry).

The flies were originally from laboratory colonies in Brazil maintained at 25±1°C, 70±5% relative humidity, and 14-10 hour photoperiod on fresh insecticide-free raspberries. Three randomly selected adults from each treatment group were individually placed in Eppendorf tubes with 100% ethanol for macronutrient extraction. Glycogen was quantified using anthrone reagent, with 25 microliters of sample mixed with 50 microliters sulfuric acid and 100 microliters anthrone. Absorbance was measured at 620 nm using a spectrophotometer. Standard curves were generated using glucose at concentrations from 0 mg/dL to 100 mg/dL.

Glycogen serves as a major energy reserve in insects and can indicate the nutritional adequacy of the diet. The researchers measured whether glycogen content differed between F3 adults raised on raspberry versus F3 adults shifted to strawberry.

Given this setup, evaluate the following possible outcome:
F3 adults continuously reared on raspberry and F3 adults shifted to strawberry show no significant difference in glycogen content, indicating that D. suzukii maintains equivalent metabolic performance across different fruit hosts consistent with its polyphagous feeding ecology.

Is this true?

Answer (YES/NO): YES